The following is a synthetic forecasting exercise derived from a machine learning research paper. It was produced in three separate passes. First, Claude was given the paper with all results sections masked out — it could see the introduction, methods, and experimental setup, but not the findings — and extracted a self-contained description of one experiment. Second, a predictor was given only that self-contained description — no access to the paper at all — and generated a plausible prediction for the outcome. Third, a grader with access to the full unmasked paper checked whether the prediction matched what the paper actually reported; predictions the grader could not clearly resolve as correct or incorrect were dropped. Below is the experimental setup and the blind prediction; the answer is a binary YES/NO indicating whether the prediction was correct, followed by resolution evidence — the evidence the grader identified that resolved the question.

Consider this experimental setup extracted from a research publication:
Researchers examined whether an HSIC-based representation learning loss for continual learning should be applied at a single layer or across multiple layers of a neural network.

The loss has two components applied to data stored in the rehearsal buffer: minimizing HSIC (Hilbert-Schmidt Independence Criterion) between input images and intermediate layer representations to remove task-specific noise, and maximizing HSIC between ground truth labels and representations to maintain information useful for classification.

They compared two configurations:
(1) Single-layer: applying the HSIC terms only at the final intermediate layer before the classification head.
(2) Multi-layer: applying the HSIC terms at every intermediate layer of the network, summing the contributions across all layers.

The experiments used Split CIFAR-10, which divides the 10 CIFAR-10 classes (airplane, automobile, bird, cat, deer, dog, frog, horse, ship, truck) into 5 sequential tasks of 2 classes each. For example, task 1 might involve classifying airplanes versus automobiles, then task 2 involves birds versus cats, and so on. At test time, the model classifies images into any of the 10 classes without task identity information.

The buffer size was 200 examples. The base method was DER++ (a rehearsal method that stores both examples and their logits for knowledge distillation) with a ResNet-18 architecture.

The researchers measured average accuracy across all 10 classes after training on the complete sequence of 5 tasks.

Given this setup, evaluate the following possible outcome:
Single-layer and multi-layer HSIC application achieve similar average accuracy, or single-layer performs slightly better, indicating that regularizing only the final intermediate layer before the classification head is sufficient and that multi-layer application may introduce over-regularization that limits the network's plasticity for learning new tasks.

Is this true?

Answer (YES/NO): NO